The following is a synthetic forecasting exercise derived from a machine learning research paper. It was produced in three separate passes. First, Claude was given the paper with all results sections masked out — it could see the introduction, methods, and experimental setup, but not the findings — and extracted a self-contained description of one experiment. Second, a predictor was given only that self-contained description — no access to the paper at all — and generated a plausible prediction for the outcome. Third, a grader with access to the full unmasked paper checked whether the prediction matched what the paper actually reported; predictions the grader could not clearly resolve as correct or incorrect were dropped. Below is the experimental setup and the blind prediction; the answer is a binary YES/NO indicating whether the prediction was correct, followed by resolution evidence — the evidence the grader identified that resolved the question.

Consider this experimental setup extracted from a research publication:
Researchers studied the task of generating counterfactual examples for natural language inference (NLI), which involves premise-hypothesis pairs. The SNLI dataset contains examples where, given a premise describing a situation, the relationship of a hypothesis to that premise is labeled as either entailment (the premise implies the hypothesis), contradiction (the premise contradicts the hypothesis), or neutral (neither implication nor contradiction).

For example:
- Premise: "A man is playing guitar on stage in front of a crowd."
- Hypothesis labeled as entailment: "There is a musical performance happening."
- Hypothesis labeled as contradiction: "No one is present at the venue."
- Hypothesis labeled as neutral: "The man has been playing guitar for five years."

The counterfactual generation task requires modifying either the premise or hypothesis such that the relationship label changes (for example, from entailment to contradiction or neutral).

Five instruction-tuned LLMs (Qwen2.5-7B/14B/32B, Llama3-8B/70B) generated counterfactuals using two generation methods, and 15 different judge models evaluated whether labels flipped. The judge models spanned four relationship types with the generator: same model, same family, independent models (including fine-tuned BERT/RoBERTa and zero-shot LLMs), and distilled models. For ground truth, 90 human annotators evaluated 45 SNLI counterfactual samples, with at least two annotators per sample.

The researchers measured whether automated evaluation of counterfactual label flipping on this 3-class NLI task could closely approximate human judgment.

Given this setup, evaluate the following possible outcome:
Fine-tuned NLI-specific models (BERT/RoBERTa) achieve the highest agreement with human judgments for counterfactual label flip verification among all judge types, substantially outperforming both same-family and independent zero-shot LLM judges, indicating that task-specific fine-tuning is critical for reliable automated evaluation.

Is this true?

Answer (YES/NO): NO